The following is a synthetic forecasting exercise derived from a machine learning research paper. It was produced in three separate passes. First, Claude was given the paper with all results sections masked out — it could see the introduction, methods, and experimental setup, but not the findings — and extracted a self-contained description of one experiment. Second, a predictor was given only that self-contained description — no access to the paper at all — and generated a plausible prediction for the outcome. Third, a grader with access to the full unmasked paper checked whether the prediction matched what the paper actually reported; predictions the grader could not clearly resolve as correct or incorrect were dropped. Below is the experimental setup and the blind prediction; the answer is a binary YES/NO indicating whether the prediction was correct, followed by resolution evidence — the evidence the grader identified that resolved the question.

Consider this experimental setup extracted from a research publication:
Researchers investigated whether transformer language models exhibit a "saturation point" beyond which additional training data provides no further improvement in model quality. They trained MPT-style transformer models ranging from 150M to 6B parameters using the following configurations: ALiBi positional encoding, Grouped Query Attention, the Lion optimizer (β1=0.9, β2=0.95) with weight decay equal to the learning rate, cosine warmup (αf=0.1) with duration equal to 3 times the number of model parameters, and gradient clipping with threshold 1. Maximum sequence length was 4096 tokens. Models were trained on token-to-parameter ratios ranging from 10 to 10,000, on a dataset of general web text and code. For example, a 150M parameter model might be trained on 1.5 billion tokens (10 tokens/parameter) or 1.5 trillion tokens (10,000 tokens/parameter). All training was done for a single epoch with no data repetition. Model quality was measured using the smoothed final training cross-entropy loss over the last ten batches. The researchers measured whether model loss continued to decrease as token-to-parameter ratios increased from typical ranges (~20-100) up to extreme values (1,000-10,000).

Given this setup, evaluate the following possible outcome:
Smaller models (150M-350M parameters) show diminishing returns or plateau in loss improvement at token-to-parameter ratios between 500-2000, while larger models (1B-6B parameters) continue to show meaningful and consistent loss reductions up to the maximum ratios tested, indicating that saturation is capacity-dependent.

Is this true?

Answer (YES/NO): NO